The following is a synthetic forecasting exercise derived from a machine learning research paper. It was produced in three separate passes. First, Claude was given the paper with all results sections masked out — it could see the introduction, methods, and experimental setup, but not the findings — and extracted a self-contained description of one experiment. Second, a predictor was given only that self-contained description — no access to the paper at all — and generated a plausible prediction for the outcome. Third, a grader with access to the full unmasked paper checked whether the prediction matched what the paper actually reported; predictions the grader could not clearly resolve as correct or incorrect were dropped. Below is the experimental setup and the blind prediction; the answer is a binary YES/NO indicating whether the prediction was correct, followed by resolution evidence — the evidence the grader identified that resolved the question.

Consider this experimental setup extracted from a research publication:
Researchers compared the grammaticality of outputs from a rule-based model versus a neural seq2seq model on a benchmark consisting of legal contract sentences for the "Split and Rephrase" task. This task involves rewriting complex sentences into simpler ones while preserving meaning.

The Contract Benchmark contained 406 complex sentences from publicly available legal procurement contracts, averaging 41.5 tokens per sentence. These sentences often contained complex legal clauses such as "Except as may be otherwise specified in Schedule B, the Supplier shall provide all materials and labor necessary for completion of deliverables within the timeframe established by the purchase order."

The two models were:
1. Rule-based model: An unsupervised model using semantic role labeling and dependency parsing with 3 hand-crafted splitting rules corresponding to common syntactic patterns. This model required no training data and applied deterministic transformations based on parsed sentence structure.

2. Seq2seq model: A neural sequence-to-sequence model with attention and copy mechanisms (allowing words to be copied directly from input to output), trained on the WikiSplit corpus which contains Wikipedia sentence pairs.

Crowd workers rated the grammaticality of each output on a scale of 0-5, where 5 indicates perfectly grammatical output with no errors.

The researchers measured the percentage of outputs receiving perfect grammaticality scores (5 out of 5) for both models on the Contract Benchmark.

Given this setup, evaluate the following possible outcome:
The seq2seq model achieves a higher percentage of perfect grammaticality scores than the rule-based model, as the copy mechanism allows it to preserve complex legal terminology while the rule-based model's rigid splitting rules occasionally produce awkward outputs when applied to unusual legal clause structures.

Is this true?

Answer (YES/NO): NO